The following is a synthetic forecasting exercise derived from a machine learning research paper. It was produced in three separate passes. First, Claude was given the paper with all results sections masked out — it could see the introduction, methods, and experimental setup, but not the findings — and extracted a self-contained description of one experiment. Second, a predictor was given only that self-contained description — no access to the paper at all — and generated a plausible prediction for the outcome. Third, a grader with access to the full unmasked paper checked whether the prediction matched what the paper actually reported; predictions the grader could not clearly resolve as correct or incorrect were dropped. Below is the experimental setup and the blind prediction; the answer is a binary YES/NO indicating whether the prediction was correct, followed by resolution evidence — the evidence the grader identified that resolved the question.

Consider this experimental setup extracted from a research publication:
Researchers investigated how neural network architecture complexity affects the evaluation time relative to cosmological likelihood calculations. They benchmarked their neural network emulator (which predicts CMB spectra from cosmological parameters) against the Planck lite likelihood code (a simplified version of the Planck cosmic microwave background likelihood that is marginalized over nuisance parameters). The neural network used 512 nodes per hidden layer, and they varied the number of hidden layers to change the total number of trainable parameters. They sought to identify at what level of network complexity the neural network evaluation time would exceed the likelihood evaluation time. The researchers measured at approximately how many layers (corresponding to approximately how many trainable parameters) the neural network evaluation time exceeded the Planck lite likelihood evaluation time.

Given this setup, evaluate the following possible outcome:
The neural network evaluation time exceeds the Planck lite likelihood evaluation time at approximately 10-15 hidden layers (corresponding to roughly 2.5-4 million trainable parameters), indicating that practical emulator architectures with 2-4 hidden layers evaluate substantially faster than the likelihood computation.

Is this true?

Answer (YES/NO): YES